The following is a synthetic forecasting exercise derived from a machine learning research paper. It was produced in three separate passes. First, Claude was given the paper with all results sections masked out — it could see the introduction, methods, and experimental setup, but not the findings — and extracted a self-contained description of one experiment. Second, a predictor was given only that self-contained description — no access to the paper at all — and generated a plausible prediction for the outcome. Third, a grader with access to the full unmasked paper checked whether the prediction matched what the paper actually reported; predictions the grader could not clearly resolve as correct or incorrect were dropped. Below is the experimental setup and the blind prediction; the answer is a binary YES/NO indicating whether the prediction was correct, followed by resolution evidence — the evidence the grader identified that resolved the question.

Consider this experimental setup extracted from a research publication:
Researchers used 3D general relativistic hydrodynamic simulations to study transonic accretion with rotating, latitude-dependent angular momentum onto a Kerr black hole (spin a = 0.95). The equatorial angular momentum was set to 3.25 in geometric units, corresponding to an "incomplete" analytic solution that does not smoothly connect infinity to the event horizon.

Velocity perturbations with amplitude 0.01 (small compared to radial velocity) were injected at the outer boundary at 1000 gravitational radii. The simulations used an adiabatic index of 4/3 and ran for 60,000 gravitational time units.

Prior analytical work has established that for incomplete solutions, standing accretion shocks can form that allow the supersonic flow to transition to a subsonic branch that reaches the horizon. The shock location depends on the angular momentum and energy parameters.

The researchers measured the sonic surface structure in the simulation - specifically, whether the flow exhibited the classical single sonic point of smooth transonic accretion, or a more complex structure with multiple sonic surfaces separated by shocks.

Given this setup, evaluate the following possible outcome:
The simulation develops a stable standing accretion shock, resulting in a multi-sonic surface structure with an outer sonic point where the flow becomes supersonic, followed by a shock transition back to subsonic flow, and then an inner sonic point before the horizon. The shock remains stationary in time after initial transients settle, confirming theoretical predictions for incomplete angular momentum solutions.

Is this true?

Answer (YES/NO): NO